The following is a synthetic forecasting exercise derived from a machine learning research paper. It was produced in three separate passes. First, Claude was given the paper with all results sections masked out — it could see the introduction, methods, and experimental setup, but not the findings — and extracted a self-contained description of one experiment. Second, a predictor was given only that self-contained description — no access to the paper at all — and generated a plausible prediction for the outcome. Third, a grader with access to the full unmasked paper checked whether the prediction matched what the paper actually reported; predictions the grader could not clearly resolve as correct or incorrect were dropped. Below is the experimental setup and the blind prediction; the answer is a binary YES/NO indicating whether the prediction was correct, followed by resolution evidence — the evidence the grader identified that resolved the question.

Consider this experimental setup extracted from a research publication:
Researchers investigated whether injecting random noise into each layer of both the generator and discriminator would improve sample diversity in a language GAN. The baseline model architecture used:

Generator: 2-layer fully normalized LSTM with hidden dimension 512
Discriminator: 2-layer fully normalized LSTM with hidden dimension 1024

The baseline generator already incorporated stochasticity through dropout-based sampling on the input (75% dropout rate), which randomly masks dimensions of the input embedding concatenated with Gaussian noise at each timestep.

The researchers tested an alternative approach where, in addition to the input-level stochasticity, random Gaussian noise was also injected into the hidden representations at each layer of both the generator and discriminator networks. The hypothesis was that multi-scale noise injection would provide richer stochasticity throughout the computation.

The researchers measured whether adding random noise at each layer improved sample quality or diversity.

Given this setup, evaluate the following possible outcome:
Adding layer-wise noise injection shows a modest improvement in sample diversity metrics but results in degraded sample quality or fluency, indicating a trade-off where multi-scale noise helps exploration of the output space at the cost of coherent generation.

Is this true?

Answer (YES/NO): NO